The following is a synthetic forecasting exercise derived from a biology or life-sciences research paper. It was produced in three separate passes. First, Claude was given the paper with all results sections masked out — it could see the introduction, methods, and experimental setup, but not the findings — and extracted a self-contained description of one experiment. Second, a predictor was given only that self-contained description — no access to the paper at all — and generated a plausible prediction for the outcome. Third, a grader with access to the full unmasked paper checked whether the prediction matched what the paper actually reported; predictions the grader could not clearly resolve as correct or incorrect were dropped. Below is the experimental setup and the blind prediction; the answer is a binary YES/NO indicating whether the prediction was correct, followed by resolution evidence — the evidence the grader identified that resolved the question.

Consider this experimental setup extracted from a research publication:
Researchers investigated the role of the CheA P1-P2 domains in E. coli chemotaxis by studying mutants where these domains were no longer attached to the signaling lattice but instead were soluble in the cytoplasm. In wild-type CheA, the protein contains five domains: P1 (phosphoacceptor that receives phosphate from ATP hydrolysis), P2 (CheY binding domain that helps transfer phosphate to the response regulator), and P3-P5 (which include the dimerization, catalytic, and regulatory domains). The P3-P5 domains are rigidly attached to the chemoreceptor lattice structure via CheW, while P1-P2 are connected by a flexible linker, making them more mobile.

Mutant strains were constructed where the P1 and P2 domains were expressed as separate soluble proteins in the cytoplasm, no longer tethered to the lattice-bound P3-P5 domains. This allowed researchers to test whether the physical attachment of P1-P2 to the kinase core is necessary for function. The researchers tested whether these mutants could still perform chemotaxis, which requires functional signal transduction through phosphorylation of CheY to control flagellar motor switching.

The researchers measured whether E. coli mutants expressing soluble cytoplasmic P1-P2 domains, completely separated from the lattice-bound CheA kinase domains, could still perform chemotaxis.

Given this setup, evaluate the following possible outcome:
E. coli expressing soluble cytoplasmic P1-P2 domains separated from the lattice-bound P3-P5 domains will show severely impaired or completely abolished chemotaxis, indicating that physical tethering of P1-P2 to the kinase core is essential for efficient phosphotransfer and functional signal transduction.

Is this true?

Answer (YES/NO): NO